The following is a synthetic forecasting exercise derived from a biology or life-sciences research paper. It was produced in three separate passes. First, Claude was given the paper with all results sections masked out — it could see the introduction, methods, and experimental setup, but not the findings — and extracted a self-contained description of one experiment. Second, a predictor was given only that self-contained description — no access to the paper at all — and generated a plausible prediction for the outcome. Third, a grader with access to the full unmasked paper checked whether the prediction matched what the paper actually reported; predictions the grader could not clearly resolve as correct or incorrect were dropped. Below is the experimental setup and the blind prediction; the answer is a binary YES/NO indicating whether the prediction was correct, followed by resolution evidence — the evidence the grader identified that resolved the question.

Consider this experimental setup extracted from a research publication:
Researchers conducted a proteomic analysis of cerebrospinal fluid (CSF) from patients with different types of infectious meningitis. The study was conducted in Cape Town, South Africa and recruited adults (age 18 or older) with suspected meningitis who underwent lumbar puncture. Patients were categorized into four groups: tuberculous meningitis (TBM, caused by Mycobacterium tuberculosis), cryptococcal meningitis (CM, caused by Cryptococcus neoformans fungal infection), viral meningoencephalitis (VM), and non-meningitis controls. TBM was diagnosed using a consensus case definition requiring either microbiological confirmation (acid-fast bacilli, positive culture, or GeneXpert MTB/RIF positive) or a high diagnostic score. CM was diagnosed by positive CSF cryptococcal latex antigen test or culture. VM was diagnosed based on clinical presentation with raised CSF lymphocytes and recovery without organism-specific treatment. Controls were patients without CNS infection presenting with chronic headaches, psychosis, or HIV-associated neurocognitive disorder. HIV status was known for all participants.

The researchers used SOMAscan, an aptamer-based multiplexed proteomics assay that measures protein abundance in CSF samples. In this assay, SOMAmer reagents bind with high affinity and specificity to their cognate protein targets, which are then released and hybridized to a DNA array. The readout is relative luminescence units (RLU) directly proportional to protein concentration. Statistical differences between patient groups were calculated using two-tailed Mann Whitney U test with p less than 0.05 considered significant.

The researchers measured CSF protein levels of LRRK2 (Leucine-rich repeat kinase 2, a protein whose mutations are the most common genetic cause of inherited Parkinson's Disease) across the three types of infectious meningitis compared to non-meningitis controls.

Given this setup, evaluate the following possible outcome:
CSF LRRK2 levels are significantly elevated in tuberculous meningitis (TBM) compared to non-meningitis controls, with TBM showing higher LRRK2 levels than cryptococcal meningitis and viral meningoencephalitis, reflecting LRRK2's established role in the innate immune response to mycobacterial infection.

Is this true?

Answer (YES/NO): YES